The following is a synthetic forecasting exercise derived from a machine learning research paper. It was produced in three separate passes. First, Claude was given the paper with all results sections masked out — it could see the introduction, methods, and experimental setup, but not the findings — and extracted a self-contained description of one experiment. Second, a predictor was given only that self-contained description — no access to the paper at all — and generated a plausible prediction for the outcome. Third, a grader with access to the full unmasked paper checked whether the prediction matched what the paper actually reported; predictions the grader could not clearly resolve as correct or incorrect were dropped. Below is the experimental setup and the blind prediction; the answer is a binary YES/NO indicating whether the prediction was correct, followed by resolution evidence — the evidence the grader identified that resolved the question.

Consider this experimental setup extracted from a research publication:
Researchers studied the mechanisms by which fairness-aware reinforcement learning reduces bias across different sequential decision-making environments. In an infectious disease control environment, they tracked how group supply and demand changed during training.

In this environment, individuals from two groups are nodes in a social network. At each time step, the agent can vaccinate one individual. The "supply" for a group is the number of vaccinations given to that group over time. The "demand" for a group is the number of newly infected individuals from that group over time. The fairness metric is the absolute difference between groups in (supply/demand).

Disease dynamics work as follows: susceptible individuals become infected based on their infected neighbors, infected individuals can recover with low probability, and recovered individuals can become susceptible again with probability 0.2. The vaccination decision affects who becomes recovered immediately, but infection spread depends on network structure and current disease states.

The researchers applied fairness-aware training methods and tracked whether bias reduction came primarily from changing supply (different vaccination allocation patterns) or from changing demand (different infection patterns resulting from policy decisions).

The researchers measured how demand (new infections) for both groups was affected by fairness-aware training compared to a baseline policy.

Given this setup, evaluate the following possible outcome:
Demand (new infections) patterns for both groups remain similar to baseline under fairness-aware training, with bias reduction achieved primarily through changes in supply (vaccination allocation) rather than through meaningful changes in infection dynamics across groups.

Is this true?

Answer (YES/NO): YES